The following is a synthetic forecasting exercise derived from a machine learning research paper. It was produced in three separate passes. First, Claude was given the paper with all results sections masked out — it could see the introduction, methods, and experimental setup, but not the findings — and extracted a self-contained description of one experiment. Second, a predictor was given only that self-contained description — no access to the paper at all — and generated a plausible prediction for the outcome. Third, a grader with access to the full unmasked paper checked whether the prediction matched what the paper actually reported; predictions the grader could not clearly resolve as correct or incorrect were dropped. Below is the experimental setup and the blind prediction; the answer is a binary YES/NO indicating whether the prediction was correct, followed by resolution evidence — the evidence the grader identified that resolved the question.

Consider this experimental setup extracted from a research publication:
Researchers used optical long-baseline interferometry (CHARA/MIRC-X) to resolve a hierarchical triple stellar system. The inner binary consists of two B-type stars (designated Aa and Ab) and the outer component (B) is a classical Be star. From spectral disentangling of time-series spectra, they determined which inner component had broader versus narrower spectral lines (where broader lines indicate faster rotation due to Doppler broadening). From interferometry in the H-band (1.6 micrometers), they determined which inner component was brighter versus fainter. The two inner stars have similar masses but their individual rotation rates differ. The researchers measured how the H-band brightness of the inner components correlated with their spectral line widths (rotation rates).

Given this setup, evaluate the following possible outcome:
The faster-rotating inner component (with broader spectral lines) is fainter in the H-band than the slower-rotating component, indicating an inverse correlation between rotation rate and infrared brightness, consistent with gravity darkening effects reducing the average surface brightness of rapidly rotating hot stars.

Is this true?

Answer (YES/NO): YES